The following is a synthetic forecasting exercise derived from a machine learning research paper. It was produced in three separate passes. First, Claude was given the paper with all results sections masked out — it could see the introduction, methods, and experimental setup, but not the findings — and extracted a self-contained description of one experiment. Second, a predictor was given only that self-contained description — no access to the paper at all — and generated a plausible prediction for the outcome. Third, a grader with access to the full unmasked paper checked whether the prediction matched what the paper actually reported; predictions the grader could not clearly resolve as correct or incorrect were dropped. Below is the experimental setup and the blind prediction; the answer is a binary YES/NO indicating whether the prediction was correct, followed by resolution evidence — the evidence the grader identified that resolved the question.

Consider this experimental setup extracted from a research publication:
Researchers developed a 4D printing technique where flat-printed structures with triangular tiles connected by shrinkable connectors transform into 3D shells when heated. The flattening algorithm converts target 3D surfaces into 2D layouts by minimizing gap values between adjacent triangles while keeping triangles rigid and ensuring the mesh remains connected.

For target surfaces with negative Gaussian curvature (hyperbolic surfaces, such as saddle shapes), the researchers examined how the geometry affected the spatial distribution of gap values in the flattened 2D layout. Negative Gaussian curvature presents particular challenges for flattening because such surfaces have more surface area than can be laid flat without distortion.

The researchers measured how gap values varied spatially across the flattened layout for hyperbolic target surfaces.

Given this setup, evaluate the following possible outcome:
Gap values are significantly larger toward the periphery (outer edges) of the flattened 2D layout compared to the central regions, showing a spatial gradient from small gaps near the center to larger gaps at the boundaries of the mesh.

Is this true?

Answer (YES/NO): NO